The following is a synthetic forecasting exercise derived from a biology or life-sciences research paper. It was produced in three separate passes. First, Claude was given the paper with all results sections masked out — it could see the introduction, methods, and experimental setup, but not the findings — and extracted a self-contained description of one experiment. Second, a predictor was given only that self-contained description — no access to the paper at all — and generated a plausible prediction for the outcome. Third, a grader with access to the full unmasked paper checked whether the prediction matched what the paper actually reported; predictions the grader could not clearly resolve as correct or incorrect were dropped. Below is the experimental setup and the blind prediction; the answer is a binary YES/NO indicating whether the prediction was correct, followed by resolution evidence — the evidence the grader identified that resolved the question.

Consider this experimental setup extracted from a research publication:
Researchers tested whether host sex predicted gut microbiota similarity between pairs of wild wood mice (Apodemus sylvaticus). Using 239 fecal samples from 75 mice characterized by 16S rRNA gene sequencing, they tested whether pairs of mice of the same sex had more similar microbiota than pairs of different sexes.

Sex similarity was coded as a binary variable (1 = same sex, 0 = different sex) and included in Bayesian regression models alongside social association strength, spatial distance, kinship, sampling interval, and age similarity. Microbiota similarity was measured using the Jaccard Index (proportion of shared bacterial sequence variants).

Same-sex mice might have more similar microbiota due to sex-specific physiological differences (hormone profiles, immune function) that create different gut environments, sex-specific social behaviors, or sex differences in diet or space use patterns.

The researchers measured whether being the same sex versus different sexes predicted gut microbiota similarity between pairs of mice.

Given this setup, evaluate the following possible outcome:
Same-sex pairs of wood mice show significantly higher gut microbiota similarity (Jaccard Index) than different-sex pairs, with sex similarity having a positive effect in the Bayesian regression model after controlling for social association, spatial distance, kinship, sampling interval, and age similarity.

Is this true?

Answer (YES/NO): NO